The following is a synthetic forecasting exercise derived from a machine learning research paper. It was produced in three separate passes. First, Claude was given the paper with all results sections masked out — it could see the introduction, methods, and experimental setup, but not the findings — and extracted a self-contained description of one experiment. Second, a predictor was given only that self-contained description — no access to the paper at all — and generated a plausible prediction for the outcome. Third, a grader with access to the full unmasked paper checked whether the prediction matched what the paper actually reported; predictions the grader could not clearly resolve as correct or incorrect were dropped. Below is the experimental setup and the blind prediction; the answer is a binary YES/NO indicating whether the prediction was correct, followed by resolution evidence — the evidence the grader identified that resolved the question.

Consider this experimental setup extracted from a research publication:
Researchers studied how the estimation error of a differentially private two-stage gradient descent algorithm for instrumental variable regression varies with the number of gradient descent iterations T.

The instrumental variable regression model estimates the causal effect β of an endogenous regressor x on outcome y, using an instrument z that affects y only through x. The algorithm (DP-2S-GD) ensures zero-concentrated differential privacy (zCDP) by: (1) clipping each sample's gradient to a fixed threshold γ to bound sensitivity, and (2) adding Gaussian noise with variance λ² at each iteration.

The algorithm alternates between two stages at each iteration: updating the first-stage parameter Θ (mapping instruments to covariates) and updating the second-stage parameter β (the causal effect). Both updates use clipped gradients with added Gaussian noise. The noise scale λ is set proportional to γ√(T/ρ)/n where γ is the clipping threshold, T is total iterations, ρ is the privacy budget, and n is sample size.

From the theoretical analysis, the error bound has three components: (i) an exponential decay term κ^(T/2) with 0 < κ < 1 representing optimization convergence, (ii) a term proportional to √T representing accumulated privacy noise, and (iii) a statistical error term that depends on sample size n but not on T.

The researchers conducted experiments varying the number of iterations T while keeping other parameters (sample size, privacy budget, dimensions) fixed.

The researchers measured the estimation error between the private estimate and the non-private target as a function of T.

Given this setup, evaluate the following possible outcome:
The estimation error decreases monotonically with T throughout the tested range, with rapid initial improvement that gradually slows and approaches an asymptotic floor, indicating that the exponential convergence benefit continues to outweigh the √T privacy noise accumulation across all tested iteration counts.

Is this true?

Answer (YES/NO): NO